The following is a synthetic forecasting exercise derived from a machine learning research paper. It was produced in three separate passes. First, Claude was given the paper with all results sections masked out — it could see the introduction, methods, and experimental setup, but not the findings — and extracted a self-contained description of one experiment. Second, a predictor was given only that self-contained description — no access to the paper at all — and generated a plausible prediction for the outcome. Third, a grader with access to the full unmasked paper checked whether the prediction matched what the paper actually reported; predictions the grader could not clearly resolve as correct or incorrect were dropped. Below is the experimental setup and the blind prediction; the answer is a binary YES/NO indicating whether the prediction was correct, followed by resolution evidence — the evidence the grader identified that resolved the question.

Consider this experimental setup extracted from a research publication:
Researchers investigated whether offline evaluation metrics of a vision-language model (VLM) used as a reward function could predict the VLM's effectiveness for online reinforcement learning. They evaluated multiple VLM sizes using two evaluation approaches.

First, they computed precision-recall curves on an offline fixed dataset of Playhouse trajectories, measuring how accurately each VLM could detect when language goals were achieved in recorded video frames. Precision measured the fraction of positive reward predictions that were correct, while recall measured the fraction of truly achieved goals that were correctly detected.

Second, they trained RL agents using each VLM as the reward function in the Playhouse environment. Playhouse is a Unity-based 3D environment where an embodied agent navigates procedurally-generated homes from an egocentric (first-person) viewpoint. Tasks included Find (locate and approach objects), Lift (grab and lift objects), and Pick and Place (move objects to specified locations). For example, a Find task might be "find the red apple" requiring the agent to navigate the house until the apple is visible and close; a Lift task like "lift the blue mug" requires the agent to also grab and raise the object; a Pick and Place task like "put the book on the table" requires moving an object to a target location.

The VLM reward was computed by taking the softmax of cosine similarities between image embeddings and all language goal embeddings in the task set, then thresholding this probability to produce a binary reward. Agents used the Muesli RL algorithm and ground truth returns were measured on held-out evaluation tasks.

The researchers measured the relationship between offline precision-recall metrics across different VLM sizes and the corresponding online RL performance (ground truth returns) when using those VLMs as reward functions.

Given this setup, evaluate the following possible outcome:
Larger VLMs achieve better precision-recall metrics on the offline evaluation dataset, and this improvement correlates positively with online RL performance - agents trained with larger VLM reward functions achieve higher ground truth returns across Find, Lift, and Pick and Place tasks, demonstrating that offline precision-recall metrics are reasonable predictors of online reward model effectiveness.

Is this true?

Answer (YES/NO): YES